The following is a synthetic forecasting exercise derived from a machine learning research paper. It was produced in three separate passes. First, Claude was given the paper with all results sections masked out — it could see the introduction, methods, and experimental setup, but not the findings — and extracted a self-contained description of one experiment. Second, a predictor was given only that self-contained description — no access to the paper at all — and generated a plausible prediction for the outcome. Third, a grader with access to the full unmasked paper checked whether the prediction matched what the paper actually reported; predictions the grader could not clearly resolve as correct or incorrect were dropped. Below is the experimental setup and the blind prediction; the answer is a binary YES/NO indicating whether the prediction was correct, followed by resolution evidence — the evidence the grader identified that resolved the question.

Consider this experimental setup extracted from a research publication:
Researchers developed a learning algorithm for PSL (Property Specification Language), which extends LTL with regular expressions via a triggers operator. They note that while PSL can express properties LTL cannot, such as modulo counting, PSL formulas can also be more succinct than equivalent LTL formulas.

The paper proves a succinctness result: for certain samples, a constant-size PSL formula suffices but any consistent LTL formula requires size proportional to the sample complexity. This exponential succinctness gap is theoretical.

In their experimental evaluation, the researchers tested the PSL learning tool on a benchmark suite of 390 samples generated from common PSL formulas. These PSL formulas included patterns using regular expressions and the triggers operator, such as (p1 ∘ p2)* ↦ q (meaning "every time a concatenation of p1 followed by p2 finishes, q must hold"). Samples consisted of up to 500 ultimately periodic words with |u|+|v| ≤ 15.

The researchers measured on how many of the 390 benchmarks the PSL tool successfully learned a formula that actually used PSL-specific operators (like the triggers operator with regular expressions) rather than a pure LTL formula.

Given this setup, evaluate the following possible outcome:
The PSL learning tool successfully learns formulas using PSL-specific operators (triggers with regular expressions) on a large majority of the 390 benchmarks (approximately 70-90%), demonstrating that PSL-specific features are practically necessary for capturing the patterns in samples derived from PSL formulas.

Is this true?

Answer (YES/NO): NO